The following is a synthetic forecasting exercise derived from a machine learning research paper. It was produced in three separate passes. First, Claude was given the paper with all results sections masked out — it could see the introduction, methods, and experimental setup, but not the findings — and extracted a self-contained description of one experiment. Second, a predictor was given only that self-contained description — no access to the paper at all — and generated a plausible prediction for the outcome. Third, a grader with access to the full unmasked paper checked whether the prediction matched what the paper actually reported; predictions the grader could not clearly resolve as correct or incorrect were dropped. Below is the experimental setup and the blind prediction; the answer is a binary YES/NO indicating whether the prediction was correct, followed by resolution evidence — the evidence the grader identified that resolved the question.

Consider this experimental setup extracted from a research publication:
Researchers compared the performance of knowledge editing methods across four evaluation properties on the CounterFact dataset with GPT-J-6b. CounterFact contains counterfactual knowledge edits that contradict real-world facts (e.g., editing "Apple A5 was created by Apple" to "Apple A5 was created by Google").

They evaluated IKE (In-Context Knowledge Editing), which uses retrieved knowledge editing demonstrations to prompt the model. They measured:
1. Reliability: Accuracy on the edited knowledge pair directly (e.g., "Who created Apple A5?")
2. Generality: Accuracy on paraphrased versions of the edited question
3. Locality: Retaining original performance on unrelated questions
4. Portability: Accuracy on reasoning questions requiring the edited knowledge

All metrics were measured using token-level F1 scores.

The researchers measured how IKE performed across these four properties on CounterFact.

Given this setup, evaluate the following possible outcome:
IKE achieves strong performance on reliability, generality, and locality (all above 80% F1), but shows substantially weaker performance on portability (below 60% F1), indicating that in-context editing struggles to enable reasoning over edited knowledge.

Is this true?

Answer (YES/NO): NO